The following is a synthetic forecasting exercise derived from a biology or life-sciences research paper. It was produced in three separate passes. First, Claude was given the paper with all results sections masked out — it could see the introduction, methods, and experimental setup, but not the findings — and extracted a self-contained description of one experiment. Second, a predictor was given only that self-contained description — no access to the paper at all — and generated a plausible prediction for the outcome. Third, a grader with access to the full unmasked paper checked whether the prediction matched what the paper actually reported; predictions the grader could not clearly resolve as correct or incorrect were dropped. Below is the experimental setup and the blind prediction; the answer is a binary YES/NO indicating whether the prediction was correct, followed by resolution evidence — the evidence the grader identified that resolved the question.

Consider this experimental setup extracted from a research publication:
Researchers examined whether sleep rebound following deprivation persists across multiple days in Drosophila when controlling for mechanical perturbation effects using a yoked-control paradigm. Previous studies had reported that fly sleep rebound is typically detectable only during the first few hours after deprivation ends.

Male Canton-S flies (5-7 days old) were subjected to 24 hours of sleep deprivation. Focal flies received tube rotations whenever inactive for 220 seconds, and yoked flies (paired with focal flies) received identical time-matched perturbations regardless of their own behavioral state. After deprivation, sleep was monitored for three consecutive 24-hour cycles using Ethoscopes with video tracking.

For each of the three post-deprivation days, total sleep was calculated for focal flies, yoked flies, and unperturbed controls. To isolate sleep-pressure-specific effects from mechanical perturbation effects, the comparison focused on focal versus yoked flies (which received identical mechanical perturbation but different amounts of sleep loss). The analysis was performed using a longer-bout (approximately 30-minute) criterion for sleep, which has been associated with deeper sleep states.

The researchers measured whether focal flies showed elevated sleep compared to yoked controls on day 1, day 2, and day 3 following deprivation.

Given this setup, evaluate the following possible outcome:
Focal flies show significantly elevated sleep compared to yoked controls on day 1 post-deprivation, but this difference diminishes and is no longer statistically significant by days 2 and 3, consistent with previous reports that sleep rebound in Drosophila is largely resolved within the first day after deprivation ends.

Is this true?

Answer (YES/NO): NO